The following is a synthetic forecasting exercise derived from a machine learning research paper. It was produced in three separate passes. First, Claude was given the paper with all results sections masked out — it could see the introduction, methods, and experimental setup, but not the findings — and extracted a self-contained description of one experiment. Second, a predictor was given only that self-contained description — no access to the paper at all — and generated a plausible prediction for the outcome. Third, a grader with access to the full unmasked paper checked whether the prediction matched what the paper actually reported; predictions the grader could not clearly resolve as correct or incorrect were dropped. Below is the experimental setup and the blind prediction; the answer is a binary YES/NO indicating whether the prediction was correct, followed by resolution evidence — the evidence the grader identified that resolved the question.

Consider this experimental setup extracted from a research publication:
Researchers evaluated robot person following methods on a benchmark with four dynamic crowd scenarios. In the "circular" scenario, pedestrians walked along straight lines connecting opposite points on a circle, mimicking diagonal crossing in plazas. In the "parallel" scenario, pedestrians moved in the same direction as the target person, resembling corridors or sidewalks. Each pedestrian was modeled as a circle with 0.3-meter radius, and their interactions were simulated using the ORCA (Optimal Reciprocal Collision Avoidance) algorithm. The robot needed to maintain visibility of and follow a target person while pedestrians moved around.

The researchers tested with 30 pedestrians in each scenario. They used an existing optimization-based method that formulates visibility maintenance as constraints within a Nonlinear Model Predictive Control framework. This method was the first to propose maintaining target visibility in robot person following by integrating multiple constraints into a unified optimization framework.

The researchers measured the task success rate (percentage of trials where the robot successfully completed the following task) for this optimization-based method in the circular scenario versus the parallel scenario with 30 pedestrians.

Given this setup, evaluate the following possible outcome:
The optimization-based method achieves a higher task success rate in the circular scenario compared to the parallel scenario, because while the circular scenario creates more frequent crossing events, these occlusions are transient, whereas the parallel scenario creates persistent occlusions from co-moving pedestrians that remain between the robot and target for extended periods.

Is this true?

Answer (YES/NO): NO